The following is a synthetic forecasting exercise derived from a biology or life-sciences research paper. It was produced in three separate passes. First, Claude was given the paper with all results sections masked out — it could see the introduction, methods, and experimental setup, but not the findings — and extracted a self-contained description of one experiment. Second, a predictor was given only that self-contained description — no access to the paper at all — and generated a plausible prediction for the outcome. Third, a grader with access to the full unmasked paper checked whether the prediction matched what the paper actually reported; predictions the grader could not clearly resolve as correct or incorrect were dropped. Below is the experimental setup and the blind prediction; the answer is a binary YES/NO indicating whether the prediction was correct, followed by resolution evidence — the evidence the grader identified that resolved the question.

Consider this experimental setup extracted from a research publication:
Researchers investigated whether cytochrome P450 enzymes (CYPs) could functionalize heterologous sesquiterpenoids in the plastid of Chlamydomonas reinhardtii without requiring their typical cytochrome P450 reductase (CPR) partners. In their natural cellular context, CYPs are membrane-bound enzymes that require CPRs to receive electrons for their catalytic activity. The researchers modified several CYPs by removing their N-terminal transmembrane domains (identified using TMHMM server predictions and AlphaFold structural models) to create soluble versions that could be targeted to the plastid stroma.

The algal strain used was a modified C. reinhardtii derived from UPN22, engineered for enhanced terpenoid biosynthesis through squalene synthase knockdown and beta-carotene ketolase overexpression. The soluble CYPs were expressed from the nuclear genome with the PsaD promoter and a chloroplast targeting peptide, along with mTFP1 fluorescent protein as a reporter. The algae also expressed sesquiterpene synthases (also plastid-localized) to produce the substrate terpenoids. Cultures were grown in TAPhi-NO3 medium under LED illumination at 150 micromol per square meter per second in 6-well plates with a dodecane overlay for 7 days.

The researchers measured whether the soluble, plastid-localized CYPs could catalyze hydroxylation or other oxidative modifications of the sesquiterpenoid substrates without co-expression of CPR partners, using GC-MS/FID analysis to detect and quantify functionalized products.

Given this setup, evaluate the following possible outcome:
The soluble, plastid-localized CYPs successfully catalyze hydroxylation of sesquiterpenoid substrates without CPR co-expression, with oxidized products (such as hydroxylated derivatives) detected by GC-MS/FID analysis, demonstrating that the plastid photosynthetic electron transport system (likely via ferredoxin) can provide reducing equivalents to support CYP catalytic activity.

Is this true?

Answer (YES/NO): YES